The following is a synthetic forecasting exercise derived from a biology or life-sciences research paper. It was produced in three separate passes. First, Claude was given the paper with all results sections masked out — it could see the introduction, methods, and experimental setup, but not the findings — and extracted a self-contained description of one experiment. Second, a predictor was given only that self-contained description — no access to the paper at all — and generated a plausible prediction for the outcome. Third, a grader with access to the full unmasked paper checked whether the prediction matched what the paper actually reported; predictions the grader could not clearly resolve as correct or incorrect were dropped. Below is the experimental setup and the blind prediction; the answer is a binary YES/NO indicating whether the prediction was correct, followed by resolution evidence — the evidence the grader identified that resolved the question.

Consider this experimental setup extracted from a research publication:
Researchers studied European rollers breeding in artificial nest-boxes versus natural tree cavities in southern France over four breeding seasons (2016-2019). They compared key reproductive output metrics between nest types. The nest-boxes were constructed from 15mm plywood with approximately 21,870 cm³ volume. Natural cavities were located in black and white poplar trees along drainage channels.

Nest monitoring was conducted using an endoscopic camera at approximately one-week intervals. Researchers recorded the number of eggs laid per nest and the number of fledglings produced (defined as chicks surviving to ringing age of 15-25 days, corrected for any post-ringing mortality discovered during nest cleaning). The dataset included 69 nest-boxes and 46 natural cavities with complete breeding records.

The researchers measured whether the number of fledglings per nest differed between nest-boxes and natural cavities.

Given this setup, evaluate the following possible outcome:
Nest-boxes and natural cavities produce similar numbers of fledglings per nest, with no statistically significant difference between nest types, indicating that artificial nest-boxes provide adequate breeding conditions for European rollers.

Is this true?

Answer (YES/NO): YES